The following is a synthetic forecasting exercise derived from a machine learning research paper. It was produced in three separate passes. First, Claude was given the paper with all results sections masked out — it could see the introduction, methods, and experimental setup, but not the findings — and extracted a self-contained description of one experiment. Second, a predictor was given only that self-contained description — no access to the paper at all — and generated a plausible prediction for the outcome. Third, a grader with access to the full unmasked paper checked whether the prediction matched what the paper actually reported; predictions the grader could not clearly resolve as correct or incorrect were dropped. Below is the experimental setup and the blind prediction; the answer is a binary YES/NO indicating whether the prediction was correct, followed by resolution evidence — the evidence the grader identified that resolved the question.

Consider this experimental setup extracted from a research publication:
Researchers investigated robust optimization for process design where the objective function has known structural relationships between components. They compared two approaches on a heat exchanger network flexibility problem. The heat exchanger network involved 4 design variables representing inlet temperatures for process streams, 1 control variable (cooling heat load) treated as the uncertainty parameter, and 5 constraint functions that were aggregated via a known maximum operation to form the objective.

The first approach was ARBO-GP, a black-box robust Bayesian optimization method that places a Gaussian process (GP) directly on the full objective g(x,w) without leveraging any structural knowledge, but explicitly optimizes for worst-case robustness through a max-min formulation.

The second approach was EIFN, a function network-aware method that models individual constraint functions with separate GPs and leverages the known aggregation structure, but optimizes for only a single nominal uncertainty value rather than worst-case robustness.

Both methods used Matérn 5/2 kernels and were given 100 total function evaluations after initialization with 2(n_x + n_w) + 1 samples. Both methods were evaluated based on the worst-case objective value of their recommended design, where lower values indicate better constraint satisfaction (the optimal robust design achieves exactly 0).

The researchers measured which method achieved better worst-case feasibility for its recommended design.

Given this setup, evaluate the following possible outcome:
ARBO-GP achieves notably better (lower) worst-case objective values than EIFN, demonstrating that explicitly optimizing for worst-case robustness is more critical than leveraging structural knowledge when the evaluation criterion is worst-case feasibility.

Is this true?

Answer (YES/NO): YES